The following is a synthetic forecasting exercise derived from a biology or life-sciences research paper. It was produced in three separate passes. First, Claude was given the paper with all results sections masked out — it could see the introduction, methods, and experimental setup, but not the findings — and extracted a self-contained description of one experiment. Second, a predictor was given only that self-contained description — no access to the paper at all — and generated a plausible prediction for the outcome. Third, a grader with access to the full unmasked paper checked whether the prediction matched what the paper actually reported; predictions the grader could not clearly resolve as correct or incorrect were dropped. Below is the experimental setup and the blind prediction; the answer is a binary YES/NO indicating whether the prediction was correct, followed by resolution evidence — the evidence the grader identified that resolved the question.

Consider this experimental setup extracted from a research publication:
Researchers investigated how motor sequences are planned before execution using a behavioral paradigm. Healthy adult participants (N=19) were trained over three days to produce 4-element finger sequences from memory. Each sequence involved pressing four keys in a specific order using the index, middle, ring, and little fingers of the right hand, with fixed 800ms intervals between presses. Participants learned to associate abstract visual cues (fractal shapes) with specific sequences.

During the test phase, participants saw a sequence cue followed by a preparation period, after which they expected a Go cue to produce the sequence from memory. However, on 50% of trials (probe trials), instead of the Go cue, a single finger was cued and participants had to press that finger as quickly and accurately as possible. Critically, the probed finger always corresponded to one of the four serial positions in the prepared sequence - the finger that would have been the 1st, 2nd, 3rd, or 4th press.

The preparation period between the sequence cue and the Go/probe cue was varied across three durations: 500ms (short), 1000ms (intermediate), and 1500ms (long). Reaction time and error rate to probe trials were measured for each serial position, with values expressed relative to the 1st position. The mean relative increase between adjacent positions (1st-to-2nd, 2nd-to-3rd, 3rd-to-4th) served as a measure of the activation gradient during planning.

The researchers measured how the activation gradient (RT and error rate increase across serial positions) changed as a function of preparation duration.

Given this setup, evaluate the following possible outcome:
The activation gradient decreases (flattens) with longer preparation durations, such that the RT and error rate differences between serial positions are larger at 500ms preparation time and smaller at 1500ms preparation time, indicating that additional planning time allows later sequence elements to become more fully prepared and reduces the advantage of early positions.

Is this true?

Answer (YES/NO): NO